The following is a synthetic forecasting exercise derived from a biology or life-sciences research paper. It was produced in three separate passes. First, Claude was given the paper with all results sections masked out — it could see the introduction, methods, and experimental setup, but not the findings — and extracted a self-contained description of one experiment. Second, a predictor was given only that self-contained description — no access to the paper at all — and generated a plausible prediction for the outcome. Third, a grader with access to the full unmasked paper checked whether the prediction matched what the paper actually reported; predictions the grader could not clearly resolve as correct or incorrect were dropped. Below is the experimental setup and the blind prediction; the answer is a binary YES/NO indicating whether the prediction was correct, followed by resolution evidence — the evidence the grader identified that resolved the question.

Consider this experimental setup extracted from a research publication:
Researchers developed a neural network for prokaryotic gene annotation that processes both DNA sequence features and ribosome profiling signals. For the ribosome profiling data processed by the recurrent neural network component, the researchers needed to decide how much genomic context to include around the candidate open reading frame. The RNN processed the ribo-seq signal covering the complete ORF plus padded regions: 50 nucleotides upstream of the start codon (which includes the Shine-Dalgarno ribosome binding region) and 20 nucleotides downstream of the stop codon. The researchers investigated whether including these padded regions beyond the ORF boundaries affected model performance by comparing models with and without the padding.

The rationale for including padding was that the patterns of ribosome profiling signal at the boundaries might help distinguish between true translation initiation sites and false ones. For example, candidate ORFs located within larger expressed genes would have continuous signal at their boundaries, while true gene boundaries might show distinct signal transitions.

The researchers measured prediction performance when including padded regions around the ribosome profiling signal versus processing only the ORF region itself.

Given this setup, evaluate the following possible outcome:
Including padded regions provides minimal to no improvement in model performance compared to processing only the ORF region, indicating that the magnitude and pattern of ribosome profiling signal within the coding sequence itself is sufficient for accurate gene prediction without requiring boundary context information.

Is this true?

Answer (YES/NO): NO